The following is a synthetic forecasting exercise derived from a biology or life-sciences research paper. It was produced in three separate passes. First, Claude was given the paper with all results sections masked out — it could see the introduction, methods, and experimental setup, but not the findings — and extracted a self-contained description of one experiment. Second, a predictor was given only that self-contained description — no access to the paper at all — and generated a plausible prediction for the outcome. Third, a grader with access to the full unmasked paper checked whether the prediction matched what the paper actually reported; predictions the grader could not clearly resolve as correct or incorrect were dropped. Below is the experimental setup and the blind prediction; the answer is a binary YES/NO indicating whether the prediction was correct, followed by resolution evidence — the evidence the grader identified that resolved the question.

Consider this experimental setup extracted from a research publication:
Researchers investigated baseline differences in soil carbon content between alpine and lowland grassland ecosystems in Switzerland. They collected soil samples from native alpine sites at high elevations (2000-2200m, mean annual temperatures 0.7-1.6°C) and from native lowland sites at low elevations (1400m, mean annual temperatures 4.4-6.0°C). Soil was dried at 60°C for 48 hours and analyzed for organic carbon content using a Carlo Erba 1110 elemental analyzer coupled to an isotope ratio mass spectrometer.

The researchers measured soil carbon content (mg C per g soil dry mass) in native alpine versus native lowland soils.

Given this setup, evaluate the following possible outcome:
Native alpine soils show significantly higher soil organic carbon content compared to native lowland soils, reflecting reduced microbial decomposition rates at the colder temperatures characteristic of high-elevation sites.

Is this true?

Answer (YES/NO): YES